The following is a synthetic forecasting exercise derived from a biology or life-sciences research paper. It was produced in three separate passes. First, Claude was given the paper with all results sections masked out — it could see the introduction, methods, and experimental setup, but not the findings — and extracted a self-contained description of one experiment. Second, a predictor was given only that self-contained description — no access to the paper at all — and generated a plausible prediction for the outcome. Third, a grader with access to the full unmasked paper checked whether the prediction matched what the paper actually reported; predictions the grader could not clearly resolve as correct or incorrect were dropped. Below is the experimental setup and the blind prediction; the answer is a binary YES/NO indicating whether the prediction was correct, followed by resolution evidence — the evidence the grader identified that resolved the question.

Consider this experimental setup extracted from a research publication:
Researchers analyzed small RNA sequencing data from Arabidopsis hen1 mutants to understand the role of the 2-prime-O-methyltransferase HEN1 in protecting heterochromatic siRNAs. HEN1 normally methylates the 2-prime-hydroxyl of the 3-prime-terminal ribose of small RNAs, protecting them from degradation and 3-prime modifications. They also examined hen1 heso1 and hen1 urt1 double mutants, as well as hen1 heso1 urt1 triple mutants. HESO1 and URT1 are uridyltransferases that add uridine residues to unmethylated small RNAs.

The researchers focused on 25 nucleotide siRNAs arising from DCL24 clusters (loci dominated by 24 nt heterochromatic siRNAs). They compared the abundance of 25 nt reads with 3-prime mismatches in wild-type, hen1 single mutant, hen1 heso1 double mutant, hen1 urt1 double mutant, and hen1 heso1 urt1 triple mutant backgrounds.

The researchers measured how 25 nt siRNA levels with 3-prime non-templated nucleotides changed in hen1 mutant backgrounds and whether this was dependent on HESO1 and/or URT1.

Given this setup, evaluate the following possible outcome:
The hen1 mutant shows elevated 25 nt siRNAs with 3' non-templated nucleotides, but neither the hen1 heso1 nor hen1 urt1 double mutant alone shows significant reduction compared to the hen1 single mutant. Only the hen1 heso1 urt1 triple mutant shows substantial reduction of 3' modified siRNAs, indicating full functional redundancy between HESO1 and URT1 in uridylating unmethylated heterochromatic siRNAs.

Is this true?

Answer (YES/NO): NO